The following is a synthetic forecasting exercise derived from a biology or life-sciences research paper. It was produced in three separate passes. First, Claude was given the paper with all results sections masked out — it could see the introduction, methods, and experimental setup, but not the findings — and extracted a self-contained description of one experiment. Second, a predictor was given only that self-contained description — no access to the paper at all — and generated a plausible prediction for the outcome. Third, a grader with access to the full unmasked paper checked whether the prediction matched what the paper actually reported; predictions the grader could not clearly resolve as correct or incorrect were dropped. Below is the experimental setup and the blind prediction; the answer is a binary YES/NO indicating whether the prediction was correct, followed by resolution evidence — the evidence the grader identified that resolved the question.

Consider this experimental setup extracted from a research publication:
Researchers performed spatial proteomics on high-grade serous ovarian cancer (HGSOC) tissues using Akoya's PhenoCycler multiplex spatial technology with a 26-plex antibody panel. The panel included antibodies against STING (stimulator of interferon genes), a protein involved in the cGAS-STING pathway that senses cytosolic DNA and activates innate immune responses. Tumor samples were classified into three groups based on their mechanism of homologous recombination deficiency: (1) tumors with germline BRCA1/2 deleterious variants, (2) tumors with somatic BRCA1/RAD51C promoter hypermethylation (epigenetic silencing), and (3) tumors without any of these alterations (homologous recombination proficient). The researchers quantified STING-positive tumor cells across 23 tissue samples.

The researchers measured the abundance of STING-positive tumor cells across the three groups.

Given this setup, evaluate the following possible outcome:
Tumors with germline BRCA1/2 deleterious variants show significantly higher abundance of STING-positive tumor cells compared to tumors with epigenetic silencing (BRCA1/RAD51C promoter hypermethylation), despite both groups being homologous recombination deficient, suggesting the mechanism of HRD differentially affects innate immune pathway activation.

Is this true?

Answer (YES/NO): YES